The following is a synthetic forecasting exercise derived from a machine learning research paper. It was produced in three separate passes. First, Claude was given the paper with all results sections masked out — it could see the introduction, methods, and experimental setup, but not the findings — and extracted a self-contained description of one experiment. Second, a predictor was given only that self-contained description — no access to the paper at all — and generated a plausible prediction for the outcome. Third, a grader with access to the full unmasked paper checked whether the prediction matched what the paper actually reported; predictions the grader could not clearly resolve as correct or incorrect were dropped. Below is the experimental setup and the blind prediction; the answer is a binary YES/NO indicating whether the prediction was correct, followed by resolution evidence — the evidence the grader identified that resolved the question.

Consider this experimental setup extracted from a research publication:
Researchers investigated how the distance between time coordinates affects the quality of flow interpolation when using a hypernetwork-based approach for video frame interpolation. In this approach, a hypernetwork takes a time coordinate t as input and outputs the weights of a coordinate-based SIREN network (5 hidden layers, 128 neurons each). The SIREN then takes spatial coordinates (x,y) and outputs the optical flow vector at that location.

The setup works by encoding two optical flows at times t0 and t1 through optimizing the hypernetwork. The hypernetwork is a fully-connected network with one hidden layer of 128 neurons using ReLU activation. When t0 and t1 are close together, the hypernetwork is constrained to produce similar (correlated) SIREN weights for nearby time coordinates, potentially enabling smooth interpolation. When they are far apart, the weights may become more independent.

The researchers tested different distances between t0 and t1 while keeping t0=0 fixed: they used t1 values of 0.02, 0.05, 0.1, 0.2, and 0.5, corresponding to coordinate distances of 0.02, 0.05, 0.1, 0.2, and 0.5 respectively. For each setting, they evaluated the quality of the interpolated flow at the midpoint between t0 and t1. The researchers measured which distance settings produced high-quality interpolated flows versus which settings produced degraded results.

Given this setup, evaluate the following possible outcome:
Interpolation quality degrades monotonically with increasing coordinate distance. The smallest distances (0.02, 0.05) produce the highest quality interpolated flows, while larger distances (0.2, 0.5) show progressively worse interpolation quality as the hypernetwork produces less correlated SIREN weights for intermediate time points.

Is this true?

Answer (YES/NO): NO